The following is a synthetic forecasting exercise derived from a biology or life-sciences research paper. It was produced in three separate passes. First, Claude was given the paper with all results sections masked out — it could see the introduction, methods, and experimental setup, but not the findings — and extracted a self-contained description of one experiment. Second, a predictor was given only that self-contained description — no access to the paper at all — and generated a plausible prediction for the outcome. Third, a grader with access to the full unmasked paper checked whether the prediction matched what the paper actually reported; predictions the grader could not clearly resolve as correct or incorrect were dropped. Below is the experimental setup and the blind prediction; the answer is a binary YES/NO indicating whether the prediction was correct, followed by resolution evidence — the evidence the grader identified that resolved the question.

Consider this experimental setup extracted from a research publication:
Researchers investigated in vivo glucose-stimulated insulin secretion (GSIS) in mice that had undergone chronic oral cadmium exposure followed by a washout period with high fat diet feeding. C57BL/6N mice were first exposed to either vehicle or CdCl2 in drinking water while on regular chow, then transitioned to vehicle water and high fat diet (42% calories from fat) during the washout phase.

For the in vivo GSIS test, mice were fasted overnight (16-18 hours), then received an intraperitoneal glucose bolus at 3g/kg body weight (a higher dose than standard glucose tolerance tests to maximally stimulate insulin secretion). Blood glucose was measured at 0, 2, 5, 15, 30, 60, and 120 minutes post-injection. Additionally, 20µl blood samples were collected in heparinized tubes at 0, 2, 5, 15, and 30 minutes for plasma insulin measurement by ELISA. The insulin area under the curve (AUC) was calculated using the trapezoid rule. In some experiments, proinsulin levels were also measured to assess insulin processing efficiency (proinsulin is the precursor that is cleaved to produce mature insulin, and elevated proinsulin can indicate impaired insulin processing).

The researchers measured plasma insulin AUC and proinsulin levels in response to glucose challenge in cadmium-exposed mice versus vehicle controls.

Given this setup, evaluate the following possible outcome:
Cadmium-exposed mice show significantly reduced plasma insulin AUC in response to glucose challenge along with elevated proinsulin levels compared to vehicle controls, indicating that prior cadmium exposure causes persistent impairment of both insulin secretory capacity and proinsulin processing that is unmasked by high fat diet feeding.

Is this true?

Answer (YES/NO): NO